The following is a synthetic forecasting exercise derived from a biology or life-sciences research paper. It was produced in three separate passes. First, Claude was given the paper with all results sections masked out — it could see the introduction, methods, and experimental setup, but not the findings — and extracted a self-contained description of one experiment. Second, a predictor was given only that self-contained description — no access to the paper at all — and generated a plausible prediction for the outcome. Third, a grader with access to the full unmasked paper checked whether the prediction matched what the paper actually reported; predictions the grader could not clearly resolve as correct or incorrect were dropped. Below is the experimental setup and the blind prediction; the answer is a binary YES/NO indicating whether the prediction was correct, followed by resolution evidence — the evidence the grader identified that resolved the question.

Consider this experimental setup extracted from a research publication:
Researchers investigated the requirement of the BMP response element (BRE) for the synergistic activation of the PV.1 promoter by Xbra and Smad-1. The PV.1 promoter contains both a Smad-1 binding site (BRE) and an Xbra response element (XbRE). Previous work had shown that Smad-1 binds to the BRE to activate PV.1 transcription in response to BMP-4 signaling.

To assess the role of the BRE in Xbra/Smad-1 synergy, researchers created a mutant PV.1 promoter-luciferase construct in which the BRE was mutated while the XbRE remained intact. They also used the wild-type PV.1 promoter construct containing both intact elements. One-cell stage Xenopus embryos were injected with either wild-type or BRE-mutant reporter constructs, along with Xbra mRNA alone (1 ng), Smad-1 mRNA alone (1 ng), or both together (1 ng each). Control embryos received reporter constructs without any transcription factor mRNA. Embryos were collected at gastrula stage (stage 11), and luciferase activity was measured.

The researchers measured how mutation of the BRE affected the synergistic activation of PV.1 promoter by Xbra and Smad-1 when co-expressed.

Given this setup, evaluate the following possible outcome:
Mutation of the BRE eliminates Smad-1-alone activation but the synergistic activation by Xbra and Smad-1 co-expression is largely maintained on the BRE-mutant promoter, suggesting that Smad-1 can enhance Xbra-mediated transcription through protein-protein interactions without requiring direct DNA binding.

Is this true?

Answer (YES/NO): NO